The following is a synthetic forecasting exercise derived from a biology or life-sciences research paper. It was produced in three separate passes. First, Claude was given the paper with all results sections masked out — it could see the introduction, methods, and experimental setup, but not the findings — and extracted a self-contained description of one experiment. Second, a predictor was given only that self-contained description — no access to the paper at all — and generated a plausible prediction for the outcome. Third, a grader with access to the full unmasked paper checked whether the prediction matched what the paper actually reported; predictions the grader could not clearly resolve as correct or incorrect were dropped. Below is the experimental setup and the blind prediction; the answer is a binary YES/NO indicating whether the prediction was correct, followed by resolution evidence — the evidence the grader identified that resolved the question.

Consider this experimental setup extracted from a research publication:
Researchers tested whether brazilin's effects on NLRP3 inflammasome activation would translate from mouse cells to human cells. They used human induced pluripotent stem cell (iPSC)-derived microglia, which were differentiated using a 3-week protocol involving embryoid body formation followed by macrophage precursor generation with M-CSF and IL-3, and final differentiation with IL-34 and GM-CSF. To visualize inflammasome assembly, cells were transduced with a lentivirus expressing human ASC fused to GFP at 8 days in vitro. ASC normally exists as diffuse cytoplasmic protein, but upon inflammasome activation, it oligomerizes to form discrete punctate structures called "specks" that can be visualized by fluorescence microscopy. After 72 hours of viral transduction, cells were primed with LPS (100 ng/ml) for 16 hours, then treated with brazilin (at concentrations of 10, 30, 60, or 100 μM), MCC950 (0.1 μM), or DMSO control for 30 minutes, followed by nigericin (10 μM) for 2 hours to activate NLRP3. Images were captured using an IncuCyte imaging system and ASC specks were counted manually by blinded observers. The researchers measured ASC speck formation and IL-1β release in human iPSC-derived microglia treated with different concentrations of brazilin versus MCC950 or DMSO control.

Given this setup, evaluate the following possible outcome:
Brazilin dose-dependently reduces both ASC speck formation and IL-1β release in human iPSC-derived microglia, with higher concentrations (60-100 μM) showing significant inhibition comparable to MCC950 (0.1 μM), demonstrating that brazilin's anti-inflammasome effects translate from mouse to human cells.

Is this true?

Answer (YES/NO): NO